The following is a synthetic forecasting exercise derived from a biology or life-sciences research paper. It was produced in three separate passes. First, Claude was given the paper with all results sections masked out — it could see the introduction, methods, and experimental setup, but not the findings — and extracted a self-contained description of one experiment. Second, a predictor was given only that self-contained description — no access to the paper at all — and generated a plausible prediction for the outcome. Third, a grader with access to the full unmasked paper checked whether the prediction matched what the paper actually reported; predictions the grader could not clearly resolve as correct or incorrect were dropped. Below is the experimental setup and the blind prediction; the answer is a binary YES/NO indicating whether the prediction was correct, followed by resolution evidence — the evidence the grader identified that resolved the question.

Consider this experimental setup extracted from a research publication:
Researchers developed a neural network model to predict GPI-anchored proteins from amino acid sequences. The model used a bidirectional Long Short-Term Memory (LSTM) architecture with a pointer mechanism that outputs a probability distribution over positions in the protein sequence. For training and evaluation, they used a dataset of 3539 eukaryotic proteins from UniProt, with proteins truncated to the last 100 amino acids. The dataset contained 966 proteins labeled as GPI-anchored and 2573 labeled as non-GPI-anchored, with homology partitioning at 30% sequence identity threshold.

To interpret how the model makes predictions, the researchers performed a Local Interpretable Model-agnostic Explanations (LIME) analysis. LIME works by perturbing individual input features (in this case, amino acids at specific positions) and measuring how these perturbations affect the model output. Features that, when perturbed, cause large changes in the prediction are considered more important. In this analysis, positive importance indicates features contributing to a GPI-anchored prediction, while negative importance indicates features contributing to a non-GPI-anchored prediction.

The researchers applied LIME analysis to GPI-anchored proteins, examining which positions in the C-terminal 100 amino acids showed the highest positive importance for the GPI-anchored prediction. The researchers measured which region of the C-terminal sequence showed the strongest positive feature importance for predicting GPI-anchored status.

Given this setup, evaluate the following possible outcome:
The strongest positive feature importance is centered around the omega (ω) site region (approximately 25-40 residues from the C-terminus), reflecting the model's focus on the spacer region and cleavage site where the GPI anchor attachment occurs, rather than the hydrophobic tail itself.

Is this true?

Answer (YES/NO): NO